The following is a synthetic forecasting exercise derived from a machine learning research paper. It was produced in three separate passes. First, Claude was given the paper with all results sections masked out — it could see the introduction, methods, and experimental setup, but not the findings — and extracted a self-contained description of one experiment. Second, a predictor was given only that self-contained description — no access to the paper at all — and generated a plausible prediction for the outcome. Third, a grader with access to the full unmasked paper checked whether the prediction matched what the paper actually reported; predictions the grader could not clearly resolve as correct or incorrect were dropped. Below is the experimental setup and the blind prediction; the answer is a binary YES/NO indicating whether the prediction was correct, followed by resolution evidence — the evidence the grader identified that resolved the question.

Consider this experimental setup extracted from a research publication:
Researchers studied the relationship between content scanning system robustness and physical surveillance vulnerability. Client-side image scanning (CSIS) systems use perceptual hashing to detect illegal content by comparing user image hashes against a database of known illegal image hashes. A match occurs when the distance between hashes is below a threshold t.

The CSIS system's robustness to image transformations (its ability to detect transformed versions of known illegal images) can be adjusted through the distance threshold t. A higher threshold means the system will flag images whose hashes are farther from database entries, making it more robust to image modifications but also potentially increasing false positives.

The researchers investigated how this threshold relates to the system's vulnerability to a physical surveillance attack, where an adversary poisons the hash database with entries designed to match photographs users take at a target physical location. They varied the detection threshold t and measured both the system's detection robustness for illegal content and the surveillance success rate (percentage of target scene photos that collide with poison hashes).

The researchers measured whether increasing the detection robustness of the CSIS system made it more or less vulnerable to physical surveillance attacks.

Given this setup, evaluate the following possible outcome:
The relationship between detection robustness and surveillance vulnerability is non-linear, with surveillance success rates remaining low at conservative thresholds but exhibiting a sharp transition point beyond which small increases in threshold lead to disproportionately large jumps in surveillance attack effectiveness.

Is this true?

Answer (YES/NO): NO